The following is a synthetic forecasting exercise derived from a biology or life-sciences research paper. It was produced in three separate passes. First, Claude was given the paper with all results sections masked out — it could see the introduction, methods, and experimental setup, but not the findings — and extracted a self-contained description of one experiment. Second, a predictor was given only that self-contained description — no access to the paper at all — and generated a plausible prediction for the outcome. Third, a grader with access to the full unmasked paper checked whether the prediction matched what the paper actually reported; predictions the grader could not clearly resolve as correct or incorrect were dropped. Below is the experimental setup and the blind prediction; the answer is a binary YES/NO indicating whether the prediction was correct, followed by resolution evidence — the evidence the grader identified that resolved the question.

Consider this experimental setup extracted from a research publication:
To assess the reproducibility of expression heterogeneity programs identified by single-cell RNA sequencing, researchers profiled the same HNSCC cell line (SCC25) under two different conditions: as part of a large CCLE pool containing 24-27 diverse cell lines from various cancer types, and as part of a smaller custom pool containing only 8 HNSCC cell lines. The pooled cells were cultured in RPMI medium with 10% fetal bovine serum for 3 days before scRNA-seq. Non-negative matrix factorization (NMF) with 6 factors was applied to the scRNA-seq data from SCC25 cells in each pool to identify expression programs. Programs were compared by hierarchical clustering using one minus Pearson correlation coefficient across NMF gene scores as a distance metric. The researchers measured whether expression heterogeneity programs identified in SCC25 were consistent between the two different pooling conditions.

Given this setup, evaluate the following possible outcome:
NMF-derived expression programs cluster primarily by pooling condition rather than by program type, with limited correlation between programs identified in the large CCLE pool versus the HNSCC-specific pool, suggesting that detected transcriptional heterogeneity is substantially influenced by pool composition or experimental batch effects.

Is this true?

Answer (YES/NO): NO